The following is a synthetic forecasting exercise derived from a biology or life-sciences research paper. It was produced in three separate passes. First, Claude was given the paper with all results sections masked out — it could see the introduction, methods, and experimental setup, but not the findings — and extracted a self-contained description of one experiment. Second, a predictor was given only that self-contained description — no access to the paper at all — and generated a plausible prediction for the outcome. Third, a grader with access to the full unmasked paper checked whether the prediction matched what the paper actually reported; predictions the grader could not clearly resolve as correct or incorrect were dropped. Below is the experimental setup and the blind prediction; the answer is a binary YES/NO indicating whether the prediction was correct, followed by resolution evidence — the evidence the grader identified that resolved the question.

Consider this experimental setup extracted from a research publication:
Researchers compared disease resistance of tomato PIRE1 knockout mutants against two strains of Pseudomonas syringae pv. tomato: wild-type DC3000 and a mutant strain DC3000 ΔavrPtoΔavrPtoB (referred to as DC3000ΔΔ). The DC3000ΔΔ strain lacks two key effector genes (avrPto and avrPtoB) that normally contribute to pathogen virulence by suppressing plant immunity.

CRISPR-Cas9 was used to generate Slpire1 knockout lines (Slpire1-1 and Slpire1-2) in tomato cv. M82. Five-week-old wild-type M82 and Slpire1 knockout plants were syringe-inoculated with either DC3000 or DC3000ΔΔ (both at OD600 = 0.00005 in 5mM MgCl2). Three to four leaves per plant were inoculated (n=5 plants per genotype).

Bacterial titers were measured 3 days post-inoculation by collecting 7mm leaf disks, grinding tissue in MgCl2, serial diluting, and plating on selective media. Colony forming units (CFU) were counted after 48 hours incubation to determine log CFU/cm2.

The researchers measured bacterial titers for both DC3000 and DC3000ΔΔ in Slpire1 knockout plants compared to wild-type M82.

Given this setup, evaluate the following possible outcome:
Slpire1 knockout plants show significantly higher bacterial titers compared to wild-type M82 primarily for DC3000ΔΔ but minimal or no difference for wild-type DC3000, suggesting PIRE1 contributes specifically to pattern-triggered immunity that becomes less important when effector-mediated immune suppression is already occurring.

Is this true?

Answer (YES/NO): NO